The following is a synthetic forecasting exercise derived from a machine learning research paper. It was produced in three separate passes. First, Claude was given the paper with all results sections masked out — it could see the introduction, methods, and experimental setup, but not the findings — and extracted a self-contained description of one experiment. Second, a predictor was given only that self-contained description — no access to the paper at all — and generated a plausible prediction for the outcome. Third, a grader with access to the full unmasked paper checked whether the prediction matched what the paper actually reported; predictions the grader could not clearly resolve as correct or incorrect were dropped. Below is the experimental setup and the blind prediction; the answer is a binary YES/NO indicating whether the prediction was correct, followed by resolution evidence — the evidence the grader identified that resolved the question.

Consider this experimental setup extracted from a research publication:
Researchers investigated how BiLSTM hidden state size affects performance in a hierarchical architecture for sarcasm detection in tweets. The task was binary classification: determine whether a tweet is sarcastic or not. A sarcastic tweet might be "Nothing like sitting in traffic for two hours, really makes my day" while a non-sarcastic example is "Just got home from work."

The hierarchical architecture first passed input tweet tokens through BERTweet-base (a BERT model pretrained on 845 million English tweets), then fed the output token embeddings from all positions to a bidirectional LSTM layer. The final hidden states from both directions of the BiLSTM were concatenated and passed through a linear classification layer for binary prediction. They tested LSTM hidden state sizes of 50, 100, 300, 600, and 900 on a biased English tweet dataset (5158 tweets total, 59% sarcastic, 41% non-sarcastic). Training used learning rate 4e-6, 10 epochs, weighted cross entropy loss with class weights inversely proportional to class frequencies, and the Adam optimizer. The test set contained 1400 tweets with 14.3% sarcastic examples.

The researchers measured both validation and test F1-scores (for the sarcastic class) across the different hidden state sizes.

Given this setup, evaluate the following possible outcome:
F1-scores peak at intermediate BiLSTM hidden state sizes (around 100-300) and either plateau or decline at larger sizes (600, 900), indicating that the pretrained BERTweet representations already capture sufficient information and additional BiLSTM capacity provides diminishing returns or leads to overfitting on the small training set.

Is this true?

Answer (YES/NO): NO